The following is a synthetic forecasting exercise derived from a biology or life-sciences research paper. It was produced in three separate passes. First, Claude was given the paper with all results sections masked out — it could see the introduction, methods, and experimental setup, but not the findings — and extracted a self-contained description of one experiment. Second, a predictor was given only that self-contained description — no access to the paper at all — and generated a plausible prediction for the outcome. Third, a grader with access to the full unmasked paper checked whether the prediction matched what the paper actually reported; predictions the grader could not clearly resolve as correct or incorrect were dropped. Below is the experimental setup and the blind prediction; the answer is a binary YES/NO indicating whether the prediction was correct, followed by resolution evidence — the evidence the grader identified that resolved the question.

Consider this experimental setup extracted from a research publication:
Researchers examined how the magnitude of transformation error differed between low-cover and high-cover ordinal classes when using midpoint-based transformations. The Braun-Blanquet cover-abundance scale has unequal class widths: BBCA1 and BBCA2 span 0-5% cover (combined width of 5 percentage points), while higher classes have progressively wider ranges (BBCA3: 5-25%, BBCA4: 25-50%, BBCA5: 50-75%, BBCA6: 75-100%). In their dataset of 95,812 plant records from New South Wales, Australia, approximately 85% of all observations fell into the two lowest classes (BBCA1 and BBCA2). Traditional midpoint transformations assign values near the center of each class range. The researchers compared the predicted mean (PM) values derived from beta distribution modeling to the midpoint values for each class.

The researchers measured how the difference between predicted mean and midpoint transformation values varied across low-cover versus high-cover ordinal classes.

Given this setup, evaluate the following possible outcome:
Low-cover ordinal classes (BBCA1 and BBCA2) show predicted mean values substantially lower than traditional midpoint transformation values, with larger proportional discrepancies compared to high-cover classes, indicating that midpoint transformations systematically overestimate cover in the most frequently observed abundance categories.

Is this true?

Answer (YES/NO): NO